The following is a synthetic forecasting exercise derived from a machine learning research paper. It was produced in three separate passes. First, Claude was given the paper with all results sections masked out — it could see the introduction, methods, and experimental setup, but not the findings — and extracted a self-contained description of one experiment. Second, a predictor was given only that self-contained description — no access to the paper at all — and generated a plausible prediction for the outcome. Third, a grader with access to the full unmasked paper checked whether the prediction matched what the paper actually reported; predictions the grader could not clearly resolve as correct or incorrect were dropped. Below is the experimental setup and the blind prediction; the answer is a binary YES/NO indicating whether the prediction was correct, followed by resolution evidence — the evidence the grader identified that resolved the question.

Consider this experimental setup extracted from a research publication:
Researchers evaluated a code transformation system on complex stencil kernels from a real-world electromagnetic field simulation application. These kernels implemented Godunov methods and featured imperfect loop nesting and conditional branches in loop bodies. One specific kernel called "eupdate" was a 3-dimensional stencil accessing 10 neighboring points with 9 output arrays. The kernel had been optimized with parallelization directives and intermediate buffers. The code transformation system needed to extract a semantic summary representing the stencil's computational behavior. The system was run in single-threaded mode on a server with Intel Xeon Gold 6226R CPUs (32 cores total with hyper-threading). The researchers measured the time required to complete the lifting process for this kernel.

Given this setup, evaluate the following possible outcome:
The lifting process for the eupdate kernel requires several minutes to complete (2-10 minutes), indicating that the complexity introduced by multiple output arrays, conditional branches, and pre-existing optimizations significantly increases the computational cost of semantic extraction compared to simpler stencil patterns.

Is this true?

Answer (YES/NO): NO